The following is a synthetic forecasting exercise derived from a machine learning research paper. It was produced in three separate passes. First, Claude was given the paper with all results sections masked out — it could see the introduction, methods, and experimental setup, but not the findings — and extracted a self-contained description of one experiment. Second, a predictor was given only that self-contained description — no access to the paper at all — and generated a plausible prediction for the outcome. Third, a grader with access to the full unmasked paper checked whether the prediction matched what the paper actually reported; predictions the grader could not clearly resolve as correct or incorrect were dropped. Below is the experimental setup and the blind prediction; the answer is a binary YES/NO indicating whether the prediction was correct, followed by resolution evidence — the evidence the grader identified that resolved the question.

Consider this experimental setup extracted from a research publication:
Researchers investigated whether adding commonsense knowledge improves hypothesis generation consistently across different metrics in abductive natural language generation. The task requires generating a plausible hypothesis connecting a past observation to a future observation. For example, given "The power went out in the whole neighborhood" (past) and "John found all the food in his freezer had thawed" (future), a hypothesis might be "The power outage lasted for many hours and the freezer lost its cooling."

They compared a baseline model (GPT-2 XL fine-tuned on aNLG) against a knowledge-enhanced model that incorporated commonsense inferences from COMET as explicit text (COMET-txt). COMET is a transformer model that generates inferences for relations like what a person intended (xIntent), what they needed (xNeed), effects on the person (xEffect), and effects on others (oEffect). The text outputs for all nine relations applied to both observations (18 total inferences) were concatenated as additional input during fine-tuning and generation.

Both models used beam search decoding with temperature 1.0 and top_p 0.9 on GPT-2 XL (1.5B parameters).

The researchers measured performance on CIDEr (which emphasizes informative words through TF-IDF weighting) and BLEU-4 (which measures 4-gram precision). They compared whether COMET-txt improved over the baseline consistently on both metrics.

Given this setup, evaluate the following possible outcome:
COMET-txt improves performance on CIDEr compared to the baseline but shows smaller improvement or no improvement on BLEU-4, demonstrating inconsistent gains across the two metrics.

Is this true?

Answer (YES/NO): NO